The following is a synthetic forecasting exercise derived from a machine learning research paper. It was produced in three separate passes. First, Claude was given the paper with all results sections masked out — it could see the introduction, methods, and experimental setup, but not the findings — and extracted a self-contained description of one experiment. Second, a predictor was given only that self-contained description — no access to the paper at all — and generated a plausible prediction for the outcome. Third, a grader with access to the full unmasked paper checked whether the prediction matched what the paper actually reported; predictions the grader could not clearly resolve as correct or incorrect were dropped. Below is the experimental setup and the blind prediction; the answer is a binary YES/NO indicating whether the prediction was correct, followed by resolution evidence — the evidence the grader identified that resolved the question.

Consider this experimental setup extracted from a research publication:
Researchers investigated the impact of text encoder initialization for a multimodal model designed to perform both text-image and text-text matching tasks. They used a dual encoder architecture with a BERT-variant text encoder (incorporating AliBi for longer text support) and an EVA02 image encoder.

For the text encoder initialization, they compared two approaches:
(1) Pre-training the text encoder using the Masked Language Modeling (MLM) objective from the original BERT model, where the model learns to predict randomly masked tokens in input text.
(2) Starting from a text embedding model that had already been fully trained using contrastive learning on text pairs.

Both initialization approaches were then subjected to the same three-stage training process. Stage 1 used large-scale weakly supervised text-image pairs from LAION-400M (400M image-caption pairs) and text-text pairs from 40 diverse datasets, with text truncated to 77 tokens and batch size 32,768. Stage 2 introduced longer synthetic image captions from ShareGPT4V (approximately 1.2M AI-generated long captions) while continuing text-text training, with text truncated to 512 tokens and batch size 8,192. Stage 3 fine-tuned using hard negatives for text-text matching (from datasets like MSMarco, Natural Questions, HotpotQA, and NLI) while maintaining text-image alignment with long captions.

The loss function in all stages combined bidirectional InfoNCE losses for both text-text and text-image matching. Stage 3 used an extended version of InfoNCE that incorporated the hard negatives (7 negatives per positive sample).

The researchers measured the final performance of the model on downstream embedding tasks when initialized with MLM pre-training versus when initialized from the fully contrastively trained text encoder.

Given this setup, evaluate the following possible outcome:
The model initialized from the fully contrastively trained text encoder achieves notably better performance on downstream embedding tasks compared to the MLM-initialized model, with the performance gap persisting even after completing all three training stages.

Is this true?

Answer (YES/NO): NO